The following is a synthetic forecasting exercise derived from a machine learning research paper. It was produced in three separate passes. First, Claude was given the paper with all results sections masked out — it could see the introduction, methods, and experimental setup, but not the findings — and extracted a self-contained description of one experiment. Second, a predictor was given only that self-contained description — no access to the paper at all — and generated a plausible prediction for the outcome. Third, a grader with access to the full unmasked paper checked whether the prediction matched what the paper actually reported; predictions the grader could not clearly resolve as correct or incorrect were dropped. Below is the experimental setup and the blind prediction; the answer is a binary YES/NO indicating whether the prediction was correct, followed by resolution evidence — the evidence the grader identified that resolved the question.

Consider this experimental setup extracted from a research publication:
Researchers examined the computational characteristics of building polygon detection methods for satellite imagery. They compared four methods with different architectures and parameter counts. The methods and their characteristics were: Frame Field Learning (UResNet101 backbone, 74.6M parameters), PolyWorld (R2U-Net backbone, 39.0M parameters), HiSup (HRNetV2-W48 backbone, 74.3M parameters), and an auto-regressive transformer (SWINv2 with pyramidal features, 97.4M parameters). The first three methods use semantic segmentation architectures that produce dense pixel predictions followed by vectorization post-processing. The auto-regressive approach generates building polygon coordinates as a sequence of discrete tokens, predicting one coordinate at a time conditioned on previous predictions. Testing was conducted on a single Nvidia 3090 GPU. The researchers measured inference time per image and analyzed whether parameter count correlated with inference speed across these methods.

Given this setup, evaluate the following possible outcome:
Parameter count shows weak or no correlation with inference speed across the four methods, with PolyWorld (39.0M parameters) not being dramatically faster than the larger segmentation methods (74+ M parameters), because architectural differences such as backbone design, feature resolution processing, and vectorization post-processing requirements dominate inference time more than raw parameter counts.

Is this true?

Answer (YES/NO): YES